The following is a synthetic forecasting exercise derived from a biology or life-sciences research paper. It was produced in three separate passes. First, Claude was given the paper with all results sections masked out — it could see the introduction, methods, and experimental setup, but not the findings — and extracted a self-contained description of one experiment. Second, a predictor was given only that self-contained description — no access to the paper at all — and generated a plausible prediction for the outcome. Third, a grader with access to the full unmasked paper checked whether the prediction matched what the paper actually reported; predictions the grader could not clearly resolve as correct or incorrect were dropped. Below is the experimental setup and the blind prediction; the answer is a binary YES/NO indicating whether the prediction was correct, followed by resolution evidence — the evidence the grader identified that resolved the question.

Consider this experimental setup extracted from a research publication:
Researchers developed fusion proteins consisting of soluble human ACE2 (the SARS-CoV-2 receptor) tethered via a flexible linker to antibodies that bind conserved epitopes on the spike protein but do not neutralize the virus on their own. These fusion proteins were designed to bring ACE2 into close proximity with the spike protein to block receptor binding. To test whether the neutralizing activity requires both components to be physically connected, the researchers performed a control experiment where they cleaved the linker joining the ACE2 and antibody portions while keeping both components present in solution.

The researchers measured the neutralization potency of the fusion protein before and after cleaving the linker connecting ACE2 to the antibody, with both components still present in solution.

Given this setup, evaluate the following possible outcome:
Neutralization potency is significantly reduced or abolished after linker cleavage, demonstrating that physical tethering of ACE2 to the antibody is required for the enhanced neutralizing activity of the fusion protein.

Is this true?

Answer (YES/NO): YES